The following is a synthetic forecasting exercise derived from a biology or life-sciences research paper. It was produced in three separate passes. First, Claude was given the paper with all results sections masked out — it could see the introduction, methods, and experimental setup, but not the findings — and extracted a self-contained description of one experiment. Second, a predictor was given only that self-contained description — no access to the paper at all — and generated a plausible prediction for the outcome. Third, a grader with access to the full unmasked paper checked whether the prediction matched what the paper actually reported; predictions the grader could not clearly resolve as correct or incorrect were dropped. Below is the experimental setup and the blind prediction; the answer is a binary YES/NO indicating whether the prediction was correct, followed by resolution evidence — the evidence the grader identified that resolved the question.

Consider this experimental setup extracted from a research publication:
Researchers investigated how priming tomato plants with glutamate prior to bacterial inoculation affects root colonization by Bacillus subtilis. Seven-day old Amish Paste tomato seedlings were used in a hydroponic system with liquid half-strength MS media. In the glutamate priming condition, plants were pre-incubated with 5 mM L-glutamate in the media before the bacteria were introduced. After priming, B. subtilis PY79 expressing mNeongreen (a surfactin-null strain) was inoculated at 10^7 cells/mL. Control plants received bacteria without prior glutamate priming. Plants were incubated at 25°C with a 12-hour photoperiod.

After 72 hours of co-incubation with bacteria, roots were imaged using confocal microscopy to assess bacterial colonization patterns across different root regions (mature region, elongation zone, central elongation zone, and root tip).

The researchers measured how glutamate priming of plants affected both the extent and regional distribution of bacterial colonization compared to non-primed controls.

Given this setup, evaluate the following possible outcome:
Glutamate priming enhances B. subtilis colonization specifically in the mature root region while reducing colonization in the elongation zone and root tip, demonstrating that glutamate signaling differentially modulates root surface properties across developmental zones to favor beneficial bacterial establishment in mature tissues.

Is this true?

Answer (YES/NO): NO